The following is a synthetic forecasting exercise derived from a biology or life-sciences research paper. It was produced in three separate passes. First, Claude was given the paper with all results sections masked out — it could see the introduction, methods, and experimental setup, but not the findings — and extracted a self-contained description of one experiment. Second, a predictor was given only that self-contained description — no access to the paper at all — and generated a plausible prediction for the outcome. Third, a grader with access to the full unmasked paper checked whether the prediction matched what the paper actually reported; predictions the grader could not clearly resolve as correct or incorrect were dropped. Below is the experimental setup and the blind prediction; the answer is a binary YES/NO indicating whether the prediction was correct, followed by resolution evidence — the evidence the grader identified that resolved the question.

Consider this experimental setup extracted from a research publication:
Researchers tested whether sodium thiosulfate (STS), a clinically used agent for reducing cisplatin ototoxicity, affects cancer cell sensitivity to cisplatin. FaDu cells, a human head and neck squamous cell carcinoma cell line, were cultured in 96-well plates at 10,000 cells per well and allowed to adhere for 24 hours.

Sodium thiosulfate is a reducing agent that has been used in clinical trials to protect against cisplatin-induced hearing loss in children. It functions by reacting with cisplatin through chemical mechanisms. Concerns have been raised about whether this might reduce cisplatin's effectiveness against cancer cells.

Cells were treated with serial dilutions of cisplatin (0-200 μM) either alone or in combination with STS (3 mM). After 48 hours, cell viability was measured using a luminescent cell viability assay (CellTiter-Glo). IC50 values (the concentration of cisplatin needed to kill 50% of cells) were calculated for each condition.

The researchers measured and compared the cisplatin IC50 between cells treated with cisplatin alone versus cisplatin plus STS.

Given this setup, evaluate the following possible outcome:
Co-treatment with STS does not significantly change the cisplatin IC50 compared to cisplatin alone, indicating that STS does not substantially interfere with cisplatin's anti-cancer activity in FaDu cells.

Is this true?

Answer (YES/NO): NO